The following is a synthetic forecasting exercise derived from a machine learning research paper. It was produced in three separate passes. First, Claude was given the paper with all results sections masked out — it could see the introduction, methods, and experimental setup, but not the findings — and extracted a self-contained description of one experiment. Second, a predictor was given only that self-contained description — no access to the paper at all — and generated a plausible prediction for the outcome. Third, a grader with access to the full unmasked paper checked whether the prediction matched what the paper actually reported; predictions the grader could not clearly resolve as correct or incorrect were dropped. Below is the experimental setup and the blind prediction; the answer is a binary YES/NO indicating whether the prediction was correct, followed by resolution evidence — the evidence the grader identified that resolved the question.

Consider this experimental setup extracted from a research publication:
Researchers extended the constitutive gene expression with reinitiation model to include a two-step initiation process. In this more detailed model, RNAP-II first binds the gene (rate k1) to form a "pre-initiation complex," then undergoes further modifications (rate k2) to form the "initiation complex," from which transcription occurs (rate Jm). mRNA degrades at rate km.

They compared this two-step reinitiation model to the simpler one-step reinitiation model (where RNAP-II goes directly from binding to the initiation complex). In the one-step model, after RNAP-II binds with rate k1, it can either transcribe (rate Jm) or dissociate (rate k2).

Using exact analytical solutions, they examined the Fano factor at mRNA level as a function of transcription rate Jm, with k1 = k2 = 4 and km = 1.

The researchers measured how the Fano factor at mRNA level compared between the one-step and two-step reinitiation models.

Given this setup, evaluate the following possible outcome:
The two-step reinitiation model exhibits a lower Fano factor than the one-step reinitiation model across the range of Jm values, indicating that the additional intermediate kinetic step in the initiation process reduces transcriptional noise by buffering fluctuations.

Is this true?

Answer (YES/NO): YES